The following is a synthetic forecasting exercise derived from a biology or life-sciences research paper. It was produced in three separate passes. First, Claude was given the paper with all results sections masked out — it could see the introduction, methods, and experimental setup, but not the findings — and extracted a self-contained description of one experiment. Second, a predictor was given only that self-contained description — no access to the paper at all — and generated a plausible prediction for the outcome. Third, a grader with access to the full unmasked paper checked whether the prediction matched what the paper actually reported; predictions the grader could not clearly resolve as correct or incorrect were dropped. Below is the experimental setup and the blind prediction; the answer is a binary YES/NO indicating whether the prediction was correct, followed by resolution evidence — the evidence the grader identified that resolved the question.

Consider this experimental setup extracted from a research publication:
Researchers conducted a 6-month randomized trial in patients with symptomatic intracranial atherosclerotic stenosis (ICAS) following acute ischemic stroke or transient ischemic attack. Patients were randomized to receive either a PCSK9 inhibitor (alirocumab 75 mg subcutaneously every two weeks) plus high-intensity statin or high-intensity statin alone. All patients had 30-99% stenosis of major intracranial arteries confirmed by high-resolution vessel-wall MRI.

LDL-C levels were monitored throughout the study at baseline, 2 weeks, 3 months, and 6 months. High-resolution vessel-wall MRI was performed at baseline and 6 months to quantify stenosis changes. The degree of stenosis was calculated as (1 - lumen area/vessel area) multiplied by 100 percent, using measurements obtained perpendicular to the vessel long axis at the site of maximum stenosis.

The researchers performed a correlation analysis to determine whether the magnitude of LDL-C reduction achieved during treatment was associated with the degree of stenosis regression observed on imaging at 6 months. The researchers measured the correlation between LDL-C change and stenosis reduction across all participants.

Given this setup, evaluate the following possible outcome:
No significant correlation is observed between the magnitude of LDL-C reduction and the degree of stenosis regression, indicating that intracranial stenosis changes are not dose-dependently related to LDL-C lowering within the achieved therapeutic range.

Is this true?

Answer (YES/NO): NO